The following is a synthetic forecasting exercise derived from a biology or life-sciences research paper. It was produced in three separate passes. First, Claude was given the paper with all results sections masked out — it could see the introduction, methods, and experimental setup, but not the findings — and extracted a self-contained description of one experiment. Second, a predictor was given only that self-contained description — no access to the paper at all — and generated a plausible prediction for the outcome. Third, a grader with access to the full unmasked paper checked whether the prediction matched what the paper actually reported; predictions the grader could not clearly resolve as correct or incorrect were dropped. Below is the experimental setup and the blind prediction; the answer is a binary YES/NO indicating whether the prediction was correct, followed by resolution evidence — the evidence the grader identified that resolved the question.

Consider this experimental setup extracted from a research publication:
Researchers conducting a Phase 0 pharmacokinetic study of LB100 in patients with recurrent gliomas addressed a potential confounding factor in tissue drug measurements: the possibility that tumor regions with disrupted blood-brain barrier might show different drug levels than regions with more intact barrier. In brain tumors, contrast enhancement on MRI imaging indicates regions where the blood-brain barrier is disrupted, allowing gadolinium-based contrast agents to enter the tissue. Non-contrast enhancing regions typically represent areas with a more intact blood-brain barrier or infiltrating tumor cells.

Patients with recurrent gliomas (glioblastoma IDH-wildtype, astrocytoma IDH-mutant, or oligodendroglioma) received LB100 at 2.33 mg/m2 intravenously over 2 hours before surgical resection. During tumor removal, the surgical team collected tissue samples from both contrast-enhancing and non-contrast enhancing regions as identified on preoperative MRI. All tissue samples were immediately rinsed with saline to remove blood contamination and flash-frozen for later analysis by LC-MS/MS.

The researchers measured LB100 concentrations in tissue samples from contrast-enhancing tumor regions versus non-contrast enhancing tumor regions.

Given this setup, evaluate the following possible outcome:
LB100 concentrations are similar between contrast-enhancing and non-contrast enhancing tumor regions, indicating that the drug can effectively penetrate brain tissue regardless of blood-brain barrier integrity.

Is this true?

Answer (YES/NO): NO